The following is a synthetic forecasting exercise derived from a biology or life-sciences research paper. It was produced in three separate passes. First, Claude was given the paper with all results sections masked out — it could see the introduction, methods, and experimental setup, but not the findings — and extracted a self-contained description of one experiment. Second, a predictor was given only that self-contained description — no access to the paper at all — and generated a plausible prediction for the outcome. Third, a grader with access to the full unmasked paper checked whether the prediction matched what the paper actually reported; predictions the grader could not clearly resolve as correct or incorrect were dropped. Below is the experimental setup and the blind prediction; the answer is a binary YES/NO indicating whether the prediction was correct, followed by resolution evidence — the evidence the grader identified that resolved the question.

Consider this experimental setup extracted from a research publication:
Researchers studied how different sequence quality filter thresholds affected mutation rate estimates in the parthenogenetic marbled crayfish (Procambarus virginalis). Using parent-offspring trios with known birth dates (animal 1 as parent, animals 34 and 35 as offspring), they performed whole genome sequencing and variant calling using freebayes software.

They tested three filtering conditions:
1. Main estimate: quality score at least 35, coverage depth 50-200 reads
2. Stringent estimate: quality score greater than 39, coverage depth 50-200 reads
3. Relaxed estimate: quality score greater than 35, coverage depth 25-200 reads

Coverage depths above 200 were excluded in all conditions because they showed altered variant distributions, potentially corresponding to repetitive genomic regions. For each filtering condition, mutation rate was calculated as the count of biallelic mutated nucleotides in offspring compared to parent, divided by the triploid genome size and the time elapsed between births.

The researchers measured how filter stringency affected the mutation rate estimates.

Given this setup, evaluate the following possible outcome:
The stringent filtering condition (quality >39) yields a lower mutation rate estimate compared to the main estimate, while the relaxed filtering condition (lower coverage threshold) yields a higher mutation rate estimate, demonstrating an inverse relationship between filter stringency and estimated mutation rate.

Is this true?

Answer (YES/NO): YES